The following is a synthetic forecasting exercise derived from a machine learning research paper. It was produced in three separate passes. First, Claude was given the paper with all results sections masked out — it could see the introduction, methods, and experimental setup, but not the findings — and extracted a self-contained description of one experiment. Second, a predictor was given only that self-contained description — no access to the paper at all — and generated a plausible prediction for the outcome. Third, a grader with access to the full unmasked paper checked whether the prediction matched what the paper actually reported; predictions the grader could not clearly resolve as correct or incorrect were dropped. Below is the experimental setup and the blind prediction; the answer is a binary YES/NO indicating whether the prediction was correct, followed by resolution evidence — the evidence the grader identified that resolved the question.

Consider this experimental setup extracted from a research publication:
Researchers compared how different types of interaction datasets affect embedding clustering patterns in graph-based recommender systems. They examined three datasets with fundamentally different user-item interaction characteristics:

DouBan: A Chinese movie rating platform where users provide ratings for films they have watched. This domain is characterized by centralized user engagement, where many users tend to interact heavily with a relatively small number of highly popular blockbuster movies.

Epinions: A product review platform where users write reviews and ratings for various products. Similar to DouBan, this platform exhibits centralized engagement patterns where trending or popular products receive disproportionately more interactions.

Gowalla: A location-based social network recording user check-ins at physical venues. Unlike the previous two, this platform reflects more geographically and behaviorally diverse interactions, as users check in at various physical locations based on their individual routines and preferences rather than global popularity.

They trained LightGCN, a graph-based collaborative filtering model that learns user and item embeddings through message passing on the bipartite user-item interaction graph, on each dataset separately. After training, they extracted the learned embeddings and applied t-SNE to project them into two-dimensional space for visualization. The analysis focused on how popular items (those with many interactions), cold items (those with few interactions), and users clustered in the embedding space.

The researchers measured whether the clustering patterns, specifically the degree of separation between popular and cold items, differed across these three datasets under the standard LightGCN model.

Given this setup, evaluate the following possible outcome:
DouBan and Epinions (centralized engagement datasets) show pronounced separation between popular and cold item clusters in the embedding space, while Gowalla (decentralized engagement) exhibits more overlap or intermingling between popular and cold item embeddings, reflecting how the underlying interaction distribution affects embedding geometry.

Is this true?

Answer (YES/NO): NO